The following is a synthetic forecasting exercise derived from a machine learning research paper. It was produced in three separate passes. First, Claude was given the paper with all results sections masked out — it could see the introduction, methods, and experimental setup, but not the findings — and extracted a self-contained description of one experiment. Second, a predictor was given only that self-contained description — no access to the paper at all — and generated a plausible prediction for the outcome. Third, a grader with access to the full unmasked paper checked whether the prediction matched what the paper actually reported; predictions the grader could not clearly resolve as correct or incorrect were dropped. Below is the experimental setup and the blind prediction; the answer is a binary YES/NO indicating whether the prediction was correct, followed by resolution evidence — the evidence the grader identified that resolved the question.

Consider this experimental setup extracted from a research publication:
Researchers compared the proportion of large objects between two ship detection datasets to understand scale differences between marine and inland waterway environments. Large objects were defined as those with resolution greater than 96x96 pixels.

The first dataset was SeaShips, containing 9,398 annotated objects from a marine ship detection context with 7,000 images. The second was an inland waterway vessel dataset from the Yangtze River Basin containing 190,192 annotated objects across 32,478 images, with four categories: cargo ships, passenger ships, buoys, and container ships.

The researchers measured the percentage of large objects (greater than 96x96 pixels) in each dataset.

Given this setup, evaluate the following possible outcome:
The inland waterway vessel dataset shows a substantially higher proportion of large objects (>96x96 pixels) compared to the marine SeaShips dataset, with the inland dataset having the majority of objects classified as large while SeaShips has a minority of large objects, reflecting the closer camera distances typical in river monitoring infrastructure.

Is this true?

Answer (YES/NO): NO